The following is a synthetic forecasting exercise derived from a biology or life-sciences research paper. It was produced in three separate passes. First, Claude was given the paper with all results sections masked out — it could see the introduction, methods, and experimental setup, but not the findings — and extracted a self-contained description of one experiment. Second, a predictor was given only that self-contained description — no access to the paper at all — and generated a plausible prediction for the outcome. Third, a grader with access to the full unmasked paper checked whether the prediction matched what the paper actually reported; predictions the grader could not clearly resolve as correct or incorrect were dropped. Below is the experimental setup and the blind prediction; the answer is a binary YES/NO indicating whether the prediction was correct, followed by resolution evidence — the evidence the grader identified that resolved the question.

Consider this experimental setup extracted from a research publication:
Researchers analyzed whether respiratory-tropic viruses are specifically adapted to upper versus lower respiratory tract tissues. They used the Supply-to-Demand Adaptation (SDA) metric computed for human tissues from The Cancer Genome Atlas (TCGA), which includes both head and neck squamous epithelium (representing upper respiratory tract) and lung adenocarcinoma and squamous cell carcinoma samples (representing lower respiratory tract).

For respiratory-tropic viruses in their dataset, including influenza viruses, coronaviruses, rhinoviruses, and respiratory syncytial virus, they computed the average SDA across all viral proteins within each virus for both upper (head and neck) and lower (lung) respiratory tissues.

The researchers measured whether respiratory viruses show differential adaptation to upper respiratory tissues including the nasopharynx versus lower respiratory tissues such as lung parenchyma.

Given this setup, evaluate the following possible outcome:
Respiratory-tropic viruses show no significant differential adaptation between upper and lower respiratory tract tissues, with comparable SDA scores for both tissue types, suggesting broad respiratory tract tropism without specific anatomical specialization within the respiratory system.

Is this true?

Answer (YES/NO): NO